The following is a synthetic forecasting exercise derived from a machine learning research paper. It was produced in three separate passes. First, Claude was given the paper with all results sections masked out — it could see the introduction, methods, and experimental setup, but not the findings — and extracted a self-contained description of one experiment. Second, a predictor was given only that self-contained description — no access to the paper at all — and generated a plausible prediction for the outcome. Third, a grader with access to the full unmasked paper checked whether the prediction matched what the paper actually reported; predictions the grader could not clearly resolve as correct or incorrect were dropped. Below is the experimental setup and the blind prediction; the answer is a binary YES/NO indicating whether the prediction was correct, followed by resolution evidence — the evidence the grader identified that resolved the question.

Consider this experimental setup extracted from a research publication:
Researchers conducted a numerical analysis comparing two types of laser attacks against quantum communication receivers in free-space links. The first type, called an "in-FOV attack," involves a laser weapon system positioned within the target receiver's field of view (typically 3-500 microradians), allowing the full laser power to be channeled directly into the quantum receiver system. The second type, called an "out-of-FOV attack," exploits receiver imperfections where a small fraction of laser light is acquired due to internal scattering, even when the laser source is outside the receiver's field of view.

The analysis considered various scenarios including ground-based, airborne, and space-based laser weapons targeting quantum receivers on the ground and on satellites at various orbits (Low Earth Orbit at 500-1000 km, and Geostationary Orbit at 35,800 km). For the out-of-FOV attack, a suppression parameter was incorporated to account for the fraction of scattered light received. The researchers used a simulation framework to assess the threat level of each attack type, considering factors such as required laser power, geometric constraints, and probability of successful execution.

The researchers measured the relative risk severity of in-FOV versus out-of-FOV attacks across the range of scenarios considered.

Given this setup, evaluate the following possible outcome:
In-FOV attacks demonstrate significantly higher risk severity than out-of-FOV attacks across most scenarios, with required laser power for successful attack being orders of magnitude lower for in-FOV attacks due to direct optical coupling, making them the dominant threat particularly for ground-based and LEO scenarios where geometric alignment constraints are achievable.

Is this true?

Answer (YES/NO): NO